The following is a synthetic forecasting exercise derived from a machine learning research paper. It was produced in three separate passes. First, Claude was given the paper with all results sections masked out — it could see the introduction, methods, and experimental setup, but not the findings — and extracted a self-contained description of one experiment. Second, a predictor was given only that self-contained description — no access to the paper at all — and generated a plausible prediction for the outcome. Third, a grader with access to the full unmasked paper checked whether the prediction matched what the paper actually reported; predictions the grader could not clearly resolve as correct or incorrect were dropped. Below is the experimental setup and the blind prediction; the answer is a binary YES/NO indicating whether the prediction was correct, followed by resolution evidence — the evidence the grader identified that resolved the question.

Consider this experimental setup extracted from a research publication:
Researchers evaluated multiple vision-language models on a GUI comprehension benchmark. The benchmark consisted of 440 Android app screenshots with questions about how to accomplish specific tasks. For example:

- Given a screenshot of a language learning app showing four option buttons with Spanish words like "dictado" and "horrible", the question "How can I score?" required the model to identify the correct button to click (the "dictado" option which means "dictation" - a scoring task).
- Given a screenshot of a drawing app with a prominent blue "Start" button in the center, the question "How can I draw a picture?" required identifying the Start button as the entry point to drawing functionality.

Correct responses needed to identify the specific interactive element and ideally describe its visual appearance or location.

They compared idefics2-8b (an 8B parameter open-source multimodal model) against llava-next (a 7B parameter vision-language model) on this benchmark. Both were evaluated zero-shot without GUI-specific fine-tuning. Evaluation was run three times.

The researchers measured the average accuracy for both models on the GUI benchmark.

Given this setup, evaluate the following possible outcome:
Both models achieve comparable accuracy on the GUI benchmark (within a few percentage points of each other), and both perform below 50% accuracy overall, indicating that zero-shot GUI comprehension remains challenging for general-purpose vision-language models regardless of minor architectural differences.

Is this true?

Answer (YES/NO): NO